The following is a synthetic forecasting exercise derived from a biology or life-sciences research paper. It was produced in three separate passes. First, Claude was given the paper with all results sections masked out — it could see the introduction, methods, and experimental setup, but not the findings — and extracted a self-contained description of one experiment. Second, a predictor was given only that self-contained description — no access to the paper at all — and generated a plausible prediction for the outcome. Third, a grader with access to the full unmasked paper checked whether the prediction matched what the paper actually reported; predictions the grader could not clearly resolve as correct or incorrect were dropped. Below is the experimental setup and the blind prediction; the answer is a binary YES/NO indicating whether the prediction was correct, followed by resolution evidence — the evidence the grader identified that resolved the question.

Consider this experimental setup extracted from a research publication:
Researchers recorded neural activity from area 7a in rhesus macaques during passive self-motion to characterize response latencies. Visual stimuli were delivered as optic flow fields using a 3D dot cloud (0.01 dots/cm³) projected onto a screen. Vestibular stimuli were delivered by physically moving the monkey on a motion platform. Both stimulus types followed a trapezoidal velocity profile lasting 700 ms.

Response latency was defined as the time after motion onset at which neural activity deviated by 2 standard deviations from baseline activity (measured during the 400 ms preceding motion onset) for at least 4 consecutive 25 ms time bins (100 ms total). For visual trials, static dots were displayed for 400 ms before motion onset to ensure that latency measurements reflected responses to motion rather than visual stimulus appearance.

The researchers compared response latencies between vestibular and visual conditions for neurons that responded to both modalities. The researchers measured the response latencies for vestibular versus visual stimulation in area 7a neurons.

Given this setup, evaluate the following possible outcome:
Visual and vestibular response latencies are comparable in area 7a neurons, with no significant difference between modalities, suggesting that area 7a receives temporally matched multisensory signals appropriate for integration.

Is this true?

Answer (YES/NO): NO